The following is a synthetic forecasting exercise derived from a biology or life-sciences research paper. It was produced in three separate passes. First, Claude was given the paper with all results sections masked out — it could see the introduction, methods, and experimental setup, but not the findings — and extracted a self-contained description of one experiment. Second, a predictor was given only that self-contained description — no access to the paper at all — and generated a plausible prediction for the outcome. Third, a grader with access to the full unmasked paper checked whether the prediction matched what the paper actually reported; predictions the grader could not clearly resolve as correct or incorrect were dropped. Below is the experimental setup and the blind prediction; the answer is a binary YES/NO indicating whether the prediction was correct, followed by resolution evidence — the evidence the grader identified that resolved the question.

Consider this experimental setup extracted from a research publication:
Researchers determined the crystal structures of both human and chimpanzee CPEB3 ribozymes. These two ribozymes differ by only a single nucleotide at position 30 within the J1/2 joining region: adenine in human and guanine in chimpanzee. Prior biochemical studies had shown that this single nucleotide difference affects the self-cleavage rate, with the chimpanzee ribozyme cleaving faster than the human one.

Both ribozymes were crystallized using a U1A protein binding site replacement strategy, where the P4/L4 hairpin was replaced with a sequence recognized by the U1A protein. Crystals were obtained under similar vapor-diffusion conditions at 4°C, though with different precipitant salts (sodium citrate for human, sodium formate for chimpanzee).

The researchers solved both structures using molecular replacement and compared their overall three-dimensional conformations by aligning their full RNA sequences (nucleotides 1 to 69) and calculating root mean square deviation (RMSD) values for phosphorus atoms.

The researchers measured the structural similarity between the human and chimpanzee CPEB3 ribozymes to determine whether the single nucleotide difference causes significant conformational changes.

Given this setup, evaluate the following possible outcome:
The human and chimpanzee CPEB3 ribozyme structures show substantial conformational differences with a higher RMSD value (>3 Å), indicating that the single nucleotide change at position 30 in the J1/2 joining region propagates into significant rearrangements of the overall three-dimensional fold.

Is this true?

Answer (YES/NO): NO